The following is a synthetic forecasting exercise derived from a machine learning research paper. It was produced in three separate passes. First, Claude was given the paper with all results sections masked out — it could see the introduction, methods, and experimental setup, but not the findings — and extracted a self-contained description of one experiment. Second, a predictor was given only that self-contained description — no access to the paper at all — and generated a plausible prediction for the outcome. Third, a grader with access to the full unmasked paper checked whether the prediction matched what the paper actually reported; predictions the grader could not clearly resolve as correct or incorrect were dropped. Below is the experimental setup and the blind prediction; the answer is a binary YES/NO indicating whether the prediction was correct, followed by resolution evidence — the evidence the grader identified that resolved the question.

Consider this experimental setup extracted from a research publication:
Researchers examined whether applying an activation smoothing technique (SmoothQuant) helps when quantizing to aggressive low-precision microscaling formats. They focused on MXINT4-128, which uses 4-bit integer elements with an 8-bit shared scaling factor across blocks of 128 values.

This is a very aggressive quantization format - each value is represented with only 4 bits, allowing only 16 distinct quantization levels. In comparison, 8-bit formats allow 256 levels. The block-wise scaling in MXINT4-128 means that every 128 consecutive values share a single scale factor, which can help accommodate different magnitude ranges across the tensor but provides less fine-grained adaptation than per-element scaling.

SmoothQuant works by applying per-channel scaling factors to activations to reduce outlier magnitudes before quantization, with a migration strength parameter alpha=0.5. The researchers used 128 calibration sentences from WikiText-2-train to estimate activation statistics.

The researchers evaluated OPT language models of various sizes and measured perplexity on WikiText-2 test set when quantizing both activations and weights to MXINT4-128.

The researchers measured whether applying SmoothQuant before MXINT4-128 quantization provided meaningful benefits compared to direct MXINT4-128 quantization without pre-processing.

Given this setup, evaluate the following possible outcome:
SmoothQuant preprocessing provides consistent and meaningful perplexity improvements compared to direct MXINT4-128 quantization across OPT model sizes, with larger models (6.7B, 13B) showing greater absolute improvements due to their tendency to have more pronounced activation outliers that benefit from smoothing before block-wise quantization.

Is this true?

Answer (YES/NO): NO